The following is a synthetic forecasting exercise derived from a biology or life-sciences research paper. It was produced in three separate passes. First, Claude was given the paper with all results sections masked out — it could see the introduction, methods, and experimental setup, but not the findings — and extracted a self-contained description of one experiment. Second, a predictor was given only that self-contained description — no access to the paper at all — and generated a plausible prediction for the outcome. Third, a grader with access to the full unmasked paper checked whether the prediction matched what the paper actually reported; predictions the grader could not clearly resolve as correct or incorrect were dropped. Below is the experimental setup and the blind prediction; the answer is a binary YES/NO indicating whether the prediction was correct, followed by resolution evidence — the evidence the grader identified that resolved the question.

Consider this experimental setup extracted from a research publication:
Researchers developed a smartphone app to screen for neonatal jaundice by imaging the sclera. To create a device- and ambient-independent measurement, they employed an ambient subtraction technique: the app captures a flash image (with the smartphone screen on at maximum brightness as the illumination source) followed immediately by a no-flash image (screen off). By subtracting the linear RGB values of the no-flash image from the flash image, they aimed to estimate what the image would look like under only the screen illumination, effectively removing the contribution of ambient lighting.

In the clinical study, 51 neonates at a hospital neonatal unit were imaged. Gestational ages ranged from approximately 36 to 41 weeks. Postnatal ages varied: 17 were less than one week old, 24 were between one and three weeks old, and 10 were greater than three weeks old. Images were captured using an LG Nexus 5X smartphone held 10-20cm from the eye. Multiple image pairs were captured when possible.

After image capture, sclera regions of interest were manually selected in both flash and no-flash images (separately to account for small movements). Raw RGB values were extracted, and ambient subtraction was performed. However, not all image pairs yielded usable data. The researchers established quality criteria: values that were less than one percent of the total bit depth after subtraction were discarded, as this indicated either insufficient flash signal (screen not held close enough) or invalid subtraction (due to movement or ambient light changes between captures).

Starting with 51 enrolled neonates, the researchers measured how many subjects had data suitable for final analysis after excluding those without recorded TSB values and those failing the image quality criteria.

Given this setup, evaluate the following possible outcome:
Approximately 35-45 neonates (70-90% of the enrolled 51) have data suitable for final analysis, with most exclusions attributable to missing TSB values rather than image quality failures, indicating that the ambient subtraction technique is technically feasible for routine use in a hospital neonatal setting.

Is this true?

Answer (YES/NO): NO